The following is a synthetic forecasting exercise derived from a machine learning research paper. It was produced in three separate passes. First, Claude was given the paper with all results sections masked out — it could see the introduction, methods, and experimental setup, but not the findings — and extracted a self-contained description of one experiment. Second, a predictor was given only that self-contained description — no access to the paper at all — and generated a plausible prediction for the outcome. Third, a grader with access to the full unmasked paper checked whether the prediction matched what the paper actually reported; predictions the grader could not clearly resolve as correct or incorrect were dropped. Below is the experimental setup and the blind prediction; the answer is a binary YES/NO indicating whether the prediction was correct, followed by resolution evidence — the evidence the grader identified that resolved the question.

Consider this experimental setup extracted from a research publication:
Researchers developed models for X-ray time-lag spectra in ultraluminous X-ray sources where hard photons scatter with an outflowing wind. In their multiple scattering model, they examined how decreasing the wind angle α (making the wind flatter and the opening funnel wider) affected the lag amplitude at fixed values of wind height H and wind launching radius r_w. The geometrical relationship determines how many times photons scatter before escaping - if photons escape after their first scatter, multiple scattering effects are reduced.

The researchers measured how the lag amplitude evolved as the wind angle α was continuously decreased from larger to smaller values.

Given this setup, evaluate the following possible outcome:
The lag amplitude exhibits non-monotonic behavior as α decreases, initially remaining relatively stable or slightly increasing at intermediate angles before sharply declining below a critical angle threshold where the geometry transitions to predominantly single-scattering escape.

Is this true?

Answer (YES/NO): YES